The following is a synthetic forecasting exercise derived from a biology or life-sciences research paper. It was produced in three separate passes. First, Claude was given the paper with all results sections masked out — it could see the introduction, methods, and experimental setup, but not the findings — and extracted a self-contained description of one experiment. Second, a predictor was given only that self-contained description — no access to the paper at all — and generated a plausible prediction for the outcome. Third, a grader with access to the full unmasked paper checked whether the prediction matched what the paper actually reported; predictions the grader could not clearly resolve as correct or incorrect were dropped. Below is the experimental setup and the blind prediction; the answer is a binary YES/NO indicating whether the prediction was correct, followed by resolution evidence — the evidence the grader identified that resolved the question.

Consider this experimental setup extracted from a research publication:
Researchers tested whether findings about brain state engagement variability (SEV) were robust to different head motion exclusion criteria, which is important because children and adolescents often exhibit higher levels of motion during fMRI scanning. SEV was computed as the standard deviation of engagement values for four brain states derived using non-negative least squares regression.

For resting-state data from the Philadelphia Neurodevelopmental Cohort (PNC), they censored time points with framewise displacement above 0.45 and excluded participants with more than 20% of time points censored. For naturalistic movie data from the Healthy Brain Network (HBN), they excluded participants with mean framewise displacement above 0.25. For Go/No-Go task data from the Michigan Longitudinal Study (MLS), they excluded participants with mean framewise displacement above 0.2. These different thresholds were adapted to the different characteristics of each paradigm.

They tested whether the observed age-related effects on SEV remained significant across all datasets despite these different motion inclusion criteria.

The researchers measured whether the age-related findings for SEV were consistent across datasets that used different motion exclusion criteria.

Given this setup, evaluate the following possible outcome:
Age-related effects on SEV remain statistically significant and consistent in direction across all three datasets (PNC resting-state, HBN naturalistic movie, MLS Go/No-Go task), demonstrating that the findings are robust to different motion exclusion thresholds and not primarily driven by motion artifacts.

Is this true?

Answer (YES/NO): YES